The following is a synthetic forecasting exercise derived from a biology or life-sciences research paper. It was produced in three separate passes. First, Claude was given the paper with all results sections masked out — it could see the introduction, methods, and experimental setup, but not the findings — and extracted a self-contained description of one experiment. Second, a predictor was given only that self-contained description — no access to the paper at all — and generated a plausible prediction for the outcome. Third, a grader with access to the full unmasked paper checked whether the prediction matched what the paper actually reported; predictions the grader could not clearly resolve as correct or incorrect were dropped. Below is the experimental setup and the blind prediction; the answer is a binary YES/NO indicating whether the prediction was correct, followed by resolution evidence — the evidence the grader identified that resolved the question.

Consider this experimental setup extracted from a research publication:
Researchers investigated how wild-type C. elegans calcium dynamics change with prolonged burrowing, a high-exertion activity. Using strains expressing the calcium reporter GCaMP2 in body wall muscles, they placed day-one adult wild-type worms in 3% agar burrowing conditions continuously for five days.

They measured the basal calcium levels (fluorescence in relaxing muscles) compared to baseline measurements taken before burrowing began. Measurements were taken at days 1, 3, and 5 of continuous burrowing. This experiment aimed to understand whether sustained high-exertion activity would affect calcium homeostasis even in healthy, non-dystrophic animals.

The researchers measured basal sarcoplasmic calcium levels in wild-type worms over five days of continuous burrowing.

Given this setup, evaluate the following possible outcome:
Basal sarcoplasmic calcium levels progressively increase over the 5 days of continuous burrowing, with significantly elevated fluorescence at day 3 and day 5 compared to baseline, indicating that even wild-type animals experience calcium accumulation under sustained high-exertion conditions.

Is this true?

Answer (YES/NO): NO